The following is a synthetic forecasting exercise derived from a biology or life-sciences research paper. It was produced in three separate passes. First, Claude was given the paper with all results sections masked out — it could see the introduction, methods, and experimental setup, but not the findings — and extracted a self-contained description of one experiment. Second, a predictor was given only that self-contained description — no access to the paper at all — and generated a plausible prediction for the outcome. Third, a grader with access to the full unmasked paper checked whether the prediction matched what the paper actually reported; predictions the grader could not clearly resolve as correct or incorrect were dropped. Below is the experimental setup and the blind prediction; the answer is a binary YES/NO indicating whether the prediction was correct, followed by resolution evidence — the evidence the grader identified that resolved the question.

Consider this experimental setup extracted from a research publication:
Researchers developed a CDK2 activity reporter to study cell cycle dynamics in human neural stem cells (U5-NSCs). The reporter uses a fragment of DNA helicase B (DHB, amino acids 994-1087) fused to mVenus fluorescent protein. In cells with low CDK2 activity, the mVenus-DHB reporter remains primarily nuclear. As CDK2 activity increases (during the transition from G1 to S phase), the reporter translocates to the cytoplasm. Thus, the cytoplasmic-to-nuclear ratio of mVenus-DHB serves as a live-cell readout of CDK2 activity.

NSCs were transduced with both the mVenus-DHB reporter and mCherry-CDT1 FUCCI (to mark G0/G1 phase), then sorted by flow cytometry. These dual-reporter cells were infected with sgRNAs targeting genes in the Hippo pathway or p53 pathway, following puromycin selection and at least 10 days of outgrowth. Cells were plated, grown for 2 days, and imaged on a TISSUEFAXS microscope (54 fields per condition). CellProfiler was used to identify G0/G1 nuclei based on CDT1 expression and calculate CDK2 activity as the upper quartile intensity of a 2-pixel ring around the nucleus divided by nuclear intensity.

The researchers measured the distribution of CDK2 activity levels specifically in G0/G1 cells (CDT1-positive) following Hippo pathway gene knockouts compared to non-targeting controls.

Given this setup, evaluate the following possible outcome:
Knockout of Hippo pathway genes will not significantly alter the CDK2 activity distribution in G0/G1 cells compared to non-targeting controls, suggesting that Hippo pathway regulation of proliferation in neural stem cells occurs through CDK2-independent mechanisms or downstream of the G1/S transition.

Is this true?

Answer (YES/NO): NO